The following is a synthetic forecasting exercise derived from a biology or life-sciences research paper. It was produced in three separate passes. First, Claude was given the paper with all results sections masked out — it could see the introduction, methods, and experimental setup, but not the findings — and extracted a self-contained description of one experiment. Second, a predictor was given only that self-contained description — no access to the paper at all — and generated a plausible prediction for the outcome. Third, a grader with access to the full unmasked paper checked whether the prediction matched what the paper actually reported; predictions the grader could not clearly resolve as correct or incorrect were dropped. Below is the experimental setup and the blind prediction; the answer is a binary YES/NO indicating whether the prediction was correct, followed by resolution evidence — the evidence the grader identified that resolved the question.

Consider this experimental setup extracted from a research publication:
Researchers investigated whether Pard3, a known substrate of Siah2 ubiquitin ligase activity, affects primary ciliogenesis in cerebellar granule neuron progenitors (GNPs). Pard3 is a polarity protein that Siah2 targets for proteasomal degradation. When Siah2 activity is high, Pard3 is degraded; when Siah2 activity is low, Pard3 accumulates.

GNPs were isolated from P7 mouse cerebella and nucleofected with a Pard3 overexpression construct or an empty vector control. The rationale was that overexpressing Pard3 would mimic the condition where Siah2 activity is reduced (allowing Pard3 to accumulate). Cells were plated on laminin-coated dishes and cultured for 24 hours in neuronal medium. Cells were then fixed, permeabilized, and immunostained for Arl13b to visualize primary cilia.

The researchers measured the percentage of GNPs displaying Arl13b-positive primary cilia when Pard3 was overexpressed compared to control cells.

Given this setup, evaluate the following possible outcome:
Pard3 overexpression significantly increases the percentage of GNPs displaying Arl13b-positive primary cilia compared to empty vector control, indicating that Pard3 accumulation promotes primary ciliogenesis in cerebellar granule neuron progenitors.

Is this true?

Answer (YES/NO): NO